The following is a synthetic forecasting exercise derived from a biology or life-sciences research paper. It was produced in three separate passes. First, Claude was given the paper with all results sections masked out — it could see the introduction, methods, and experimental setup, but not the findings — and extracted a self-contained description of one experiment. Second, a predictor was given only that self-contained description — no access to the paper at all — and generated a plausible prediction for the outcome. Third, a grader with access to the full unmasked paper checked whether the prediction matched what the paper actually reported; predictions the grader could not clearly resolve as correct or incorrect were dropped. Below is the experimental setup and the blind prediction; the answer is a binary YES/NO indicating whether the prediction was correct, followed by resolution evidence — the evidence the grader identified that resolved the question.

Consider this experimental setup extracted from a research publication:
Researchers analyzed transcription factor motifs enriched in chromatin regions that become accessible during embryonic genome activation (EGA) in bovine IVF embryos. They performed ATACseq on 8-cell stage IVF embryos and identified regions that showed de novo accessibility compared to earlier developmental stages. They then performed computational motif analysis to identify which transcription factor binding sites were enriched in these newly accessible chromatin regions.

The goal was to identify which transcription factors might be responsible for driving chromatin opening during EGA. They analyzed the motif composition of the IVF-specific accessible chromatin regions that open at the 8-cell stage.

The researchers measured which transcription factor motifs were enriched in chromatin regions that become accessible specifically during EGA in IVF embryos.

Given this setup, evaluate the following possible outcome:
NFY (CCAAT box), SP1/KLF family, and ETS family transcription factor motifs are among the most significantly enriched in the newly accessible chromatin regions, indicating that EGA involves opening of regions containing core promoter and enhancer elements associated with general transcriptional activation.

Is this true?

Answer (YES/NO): NO